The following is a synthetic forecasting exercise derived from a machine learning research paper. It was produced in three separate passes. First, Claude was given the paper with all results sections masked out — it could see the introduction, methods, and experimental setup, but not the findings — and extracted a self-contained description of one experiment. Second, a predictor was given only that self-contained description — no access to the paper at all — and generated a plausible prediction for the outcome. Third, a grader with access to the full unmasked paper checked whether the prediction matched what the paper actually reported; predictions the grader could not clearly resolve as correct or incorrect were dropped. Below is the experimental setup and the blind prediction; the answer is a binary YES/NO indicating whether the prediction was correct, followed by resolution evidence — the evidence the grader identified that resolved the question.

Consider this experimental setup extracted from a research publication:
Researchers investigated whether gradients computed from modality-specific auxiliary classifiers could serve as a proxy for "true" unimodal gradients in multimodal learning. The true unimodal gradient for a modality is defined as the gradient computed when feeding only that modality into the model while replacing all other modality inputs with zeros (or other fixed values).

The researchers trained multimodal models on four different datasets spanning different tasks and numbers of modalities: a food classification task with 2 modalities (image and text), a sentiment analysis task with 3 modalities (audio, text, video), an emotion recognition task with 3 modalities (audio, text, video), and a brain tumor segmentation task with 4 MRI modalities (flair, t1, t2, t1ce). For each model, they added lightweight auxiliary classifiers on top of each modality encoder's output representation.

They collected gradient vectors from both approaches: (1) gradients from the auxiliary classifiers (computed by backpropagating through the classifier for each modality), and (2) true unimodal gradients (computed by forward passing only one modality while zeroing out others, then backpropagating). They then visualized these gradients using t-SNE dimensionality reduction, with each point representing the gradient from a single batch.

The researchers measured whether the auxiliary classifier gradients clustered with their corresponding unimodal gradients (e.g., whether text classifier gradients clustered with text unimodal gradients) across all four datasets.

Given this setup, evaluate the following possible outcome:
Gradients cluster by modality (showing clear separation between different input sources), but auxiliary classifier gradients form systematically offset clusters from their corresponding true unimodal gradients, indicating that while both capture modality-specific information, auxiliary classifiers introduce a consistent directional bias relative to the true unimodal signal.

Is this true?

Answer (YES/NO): NO